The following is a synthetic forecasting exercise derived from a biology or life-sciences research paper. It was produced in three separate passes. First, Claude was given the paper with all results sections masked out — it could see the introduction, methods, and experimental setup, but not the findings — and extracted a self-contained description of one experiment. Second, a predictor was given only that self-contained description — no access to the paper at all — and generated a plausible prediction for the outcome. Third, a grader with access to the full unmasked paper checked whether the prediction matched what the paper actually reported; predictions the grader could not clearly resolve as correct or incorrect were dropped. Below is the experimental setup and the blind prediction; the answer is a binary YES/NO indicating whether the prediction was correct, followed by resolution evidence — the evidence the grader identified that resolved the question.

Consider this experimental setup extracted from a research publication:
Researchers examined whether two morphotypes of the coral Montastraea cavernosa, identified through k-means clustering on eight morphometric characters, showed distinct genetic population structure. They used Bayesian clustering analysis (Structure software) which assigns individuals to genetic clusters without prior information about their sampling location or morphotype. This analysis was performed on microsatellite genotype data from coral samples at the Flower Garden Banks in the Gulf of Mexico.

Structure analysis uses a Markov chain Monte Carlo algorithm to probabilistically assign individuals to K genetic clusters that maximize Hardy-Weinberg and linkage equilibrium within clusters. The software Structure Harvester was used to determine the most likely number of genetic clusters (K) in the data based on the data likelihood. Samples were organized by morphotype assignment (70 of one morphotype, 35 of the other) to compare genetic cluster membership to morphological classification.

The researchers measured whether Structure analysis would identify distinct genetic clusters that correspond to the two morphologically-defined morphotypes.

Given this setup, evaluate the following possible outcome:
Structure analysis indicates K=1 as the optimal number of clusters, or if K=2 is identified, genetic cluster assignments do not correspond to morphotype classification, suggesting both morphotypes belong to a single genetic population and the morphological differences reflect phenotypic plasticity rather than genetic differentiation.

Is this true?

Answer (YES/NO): YES